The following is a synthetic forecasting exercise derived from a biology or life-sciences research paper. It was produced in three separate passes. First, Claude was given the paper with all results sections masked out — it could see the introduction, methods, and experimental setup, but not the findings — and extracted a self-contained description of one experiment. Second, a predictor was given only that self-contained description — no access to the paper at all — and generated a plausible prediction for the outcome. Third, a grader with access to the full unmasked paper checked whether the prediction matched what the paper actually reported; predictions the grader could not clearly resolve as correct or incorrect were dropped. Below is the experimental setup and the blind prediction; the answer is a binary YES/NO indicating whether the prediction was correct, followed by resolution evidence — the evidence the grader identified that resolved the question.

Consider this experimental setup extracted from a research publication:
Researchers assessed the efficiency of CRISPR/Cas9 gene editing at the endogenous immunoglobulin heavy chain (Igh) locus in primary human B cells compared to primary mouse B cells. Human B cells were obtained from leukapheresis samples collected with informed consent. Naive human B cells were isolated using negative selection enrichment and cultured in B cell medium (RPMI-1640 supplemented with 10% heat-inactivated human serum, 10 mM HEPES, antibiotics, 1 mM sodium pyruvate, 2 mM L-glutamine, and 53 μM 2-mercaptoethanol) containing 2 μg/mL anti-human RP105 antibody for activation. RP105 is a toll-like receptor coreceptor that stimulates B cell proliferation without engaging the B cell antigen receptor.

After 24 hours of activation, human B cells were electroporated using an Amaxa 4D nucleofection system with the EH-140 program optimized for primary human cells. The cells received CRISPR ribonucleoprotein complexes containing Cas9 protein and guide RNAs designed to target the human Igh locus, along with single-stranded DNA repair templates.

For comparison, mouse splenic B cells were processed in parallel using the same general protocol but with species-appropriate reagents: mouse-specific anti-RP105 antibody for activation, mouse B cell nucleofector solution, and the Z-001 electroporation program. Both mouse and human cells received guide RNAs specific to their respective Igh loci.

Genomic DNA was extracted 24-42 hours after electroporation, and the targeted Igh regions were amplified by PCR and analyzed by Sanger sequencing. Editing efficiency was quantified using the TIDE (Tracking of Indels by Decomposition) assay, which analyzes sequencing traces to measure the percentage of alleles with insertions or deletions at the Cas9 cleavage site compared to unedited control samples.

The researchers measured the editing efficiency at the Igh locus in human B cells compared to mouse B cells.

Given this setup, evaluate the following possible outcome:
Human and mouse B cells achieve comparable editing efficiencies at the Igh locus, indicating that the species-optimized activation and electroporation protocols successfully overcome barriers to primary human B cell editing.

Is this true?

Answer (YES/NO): NO